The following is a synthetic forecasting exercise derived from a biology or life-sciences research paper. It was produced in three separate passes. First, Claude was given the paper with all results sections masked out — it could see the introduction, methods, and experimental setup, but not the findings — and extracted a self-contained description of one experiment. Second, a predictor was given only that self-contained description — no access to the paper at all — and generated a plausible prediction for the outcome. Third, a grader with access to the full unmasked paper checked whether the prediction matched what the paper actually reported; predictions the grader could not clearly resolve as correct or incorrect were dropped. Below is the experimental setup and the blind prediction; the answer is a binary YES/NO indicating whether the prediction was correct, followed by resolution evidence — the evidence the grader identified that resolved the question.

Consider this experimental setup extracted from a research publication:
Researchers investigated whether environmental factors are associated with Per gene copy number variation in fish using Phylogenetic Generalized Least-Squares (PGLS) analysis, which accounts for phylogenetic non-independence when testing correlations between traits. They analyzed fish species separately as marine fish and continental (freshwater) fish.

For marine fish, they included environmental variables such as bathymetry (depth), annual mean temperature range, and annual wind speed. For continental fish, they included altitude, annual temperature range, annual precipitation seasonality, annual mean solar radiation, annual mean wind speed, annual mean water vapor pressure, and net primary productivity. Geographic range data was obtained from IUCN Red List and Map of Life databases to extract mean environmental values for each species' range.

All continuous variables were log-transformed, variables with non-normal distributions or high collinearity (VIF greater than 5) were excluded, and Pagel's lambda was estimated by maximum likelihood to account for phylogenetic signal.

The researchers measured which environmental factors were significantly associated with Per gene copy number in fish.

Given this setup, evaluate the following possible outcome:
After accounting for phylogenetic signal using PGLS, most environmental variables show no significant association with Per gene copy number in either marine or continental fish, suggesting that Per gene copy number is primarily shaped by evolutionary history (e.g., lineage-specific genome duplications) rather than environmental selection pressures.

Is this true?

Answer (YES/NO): YES